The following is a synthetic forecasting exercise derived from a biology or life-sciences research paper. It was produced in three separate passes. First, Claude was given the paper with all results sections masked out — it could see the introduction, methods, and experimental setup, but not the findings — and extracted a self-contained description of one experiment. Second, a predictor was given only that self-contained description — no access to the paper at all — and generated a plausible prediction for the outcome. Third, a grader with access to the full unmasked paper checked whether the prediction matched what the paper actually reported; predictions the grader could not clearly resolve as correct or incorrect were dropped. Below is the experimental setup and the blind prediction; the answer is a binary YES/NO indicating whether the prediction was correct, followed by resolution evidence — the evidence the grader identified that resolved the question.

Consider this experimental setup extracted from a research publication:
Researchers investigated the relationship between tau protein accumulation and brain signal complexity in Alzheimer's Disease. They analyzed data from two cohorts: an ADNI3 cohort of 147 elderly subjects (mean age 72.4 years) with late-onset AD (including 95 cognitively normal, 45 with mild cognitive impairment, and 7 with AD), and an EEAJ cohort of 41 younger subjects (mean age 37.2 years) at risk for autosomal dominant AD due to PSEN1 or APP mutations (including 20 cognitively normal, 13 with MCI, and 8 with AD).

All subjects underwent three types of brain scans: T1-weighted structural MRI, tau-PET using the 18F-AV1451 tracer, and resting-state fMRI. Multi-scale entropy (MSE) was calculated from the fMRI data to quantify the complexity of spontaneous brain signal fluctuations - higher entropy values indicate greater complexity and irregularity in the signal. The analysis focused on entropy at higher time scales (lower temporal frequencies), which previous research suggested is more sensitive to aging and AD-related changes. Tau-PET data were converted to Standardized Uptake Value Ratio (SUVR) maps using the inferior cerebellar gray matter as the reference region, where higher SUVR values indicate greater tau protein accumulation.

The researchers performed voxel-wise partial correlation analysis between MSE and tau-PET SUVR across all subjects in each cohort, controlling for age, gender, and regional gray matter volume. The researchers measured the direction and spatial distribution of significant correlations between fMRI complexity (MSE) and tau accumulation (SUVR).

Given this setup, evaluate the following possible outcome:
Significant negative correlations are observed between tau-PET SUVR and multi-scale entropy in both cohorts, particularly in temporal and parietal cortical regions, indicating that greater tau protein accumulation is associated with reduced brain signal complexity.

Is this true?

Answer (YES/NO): YES